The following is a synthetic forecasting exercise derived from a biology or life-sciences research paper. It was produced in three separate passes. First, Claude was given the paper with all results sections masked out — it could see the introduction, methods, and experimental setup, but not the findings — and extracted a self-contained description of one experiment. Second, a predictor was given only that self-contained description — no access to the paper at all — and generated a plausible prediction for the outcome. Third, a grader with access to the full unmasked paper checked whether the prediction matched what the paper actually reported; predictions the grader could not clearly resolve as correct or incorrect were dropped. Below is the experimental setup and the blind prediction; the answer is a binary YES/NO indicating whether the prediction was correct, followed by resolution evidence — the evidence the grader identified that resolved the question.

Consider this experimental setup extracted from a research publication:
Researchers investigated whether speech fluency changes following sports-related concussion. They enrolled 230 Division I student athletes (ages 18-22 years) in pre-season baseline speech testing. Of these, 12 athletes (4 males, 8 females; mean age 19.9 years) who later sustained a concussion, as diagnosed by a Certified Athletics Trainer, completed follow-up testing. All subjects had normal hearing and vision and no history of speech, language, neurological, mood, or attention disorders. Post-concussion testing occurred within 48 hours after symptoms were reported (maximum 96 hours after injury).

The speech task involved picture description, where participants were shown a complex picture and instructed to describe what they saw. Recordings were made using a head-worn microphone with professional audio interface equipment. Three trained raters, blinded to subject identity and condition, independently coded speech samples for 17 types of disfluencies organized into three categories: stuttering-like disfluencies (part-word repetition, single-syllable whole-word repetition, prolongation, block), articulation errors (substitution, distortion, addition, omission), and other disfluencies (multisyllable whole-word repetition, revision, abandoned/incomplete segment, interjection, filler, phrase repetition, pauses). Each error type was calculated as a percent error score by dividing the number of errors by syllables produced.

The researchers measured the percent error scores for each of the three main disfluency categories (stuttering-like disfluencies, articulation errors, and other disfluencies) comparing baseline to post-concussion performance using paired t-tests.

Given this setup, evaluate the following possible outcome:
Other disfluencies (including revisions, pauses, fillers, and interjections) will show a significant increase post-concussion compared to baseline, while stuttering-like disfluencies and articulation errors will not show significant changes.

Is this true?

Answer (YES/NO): YES